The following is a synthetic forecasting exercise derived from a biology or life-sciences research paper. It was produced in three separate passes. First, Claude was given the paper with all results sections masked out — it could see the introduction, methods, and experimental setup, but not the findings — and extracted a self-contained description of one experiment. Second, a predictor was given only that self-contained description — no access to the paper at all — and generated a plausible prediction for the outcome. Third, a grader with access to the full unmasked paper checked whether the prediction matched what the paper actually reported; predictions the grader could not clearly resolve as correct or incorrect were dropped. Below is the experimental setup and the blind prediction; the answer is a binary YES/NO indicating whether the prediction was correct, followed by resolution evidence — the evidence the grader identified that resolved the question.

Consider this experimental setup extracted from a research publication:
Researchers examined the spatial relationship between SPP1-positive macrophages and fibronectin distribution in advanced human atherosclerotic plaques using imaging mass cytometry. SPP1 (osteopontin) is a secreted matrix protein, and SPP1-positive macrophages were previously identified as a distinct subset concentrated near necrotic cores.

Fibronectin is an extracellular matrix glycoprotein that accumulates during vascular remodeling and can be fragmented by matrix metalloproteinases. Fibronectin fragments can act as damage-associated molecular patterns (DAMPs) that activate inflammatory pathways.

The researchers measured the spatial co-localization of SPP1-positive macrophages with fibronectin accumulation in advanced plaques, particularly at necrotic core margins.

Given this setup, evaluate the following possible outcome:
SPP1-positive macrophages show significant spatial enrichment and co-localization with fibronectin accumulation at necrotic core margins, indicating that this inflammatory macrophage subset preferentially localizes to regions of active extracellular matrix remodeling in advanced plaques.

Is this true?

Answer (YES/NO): YES